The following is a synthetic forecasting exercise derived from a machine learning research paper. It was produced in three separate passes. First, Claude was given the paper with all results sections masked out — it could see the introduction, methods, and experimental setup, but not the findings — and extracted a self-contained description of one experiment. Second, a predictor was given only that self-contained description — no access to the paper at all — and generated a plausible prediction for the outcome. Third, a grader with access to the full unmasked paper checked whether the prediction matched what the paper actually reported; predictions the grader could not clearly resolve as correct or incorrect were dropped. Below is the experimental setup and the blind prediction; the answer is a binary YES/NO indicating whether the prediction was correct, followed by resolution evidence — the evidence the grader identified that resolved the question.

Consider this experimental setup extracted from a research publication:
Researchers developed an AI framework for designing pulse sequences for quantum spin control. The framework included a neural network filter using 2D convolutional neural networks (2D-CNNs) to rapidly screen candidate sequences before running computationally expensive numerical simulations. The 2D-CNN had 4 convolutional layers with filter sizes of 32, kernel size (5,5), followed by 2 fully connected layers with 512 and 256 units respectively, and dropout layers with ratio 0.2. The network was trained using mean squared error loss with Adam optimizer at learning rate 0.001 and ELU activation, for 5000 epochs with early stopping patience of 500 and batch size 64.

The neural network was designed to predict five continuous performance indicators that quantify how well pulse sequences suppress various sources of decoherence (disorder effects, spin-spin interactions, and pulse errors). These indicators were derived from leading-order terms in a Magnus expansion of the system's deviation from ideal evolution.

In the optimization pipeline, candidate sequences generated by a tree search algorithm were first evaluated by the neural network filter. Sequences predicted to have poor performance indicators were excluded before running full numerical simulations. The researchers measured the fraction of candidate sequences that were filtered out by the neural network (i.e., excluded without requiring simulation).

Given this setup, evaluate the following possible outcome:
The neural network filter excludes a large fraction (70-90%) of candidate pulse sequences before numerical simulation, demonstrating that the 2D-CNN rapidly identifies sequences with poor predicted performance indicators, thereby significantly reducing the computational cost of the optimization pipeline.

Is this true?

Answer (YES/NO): NO